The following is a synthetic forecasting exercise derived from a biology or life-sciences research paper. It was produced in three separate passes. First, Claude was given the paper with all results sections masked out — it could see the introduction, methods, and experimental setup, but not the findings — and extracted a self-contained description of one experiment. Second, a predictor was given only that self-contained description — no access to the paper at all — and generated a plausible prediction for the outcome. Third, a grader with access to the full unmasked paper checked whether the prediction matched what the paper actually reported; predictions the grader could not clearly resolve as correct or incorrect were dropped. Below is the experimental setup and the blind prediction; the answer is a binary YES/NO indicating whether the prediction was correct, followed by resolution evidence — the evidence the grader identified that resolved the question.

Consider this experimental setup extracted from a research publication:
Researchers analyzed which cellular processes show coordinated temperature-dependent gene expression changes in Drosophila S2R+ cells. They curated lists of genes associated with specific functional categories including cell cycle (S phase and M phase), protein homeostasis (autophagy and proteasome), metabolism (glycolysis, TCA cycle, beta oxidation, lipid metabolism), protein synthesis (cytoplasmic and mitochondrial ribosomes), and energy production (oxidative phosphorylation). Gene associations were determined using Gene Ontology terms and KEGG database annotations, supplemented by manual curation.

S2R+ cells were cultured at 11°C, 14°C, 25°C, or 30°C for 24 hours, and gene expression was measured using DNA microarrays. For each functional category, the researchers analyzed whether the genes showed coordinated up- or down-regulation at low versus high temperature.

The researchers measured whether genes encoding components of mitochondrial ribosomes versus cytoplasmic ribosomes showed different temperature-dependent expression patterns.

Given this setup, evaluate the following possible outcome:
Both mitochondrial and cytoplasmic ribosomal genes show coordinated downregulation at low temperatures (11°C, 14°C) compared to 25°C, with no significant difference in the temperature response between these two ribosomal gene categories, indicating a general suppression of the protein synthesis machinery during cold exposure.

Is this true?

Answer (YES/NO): NO